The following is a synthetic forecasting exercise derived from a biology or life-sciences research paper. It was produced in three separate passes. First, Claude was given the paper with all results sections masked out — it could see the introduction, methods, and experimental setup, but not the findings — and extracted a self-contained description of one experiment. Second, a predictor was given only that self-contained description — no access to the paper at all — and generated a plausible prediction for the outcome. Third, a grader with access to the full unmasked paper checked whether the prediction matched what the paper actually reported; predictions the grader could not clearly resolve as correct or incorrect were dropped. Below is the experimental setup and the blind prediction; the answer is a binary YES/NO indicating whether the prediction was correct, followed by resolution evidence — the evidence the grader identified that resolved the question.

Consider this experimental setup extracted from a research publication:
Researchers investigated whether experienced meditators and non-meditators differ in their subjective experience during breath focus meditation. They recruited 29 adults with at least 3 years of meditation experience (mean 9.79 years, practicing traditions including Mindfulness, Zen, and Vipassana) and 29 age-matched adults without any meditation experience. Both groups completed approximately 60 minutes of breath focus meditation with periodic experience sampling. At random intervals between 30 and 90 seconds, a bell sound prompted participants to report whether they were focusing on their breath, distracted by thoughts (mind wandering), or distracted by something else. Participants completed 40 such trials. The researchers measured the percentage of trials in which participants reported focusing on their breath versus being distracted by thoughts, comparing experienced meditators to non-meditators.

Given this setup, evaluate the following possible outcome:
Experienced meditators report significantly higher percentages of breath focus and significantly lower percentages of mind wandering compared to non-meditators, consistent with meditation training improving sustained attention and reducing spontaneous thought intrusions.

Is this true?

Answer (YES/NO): YES